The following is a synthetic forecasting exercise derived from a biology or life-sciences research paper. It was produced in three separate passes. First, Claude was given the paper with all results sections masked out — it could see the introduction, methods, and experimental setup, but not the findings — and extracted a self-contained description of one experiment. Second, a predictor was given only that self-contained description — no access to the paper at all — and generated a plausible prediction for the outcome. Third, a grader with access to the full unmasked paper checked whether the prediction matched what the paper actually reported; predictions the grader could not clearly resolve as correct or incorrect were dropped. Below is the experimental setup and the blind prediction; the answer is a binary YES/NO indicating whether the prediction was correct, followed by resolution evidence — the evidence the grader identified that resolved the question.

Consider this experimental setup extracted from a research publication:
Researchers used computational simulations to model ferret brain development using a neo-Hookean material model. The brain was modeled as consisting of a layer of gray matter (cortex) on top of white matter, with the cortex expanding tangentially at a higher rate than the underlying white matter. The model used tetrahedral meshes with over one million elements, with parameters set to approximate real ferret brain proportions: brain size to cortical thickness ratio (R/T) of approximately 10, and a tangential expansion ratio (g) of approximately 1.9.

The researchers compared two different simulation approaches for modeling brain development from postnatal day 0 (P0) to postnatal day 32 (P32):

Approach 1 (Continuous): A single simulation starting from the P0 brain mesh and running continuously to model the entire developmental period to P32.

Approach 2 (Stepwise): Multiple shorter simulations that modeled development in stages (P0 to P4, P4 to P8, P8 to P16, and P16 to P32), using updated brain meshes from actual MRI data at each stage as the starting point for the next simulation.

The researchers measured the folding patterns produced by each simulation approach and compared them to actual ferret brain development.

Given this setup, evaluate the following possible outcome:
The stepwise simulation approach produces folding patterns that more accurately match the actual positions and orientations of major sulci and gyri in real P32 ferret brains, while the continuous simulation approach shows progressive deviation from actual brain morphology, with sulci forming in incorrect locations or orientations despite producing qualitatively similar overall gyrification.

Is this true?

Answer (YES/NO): NO